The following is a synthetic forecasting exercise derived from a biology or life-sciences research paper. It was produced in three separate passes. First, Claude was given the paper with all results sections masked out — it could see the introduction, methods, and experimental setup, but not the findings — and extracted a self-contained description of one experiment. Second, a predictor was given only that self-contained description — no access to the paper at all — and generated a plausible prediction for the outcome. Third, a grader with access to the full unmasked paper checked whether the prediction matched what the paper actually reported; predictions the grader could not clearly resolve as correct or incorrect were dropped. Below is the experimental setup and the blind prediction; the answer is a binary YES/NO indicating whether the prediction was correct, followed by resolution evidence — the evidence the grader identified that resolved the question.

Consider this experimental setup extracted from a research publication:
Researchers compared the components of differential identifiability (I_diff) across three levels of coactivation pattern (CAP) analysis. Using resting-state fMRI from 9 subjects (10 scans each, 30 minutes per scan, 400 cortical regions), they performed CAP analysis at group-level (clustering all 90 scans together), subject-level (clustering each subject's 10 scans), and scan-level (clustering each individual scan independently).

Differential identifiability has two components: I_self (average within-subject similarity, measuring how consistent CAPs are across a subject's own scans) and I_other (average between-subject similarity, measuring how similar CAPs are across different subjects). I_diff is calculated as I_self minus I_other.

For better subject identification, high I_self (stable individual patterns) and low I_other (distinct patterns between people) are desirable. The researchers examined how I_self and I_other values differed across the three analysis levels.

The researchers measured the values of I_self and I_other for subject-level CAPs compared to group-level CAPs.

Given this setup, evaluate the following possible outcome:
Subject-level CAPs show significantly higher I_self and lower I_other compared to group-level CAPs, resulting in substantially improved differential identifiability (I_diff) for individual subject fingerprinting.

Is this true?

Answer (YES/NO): NO